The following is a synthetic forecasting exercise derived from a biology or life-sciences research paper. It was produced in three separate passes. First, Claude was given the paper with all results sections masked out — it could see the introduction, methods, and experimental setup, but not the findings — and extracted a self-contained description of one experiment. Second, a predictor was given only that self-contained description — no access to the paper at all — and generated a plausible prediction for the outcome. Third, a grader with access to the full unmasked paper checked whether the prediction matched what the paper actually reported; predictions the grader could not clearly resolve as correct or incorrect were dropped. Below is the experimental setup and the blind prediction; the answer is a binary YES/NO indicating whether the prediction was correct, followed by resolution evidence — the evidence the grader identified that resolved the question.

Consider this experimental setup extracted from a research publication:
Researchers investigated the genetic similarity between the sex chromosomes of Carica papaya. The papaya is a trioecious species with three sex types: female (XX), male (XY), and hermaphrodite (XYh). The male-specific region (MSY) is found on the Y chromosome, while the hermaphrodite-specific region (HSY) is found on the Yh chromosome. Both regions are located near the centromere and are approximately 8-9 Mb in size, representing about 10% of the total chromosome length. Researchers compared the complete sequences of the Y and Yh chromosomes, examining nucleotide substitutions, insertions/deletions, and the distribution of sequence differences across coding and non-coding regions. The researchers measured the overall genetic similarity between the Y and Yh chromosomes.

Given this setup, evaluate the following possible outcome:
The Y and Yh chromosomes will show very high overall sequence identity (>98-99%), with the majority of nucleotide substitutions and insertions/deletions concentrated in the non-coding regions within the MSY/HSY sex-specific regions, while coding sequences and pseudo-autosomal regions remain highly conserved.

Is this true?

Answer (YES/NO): YES